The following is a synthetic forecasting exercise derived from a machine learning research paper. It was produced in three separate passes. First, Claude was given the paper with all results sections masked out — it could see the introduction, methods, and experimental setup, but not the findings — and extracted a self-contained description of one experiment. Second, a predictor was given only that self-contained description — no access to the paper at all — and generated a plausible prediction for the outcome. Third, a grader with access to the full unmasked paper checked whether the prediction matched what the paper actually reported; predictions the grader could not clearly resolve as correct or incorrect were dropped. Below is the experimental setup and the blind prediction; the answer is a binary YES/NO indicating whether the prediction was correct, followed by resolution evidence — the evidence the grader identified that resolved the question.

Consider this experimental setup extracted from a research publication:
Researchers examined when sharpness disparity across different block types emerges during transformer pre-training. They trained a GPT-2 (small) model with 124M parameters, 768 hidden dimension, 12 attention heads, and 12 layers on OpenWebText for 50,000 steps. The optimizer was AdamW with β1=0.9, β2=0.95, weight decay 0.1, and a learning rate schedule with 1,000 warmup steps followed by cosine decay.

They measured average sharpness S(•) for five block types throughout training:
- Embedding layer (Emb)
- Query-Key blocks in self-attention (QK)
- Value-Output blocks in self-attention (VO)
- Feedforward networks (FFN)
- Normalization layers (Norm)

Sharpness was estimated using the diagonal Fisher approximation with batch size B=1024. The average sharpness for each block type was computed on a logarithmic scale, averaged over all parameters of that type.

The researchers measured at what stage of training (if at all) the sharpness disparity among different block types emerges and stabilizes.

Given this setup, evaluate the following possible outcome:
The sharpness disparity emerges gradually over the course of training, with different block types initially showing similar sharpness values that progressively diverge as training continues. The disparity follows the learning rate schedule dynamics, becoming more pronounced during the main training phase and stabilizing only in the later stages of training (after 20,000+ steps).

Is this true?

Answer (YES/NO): NO